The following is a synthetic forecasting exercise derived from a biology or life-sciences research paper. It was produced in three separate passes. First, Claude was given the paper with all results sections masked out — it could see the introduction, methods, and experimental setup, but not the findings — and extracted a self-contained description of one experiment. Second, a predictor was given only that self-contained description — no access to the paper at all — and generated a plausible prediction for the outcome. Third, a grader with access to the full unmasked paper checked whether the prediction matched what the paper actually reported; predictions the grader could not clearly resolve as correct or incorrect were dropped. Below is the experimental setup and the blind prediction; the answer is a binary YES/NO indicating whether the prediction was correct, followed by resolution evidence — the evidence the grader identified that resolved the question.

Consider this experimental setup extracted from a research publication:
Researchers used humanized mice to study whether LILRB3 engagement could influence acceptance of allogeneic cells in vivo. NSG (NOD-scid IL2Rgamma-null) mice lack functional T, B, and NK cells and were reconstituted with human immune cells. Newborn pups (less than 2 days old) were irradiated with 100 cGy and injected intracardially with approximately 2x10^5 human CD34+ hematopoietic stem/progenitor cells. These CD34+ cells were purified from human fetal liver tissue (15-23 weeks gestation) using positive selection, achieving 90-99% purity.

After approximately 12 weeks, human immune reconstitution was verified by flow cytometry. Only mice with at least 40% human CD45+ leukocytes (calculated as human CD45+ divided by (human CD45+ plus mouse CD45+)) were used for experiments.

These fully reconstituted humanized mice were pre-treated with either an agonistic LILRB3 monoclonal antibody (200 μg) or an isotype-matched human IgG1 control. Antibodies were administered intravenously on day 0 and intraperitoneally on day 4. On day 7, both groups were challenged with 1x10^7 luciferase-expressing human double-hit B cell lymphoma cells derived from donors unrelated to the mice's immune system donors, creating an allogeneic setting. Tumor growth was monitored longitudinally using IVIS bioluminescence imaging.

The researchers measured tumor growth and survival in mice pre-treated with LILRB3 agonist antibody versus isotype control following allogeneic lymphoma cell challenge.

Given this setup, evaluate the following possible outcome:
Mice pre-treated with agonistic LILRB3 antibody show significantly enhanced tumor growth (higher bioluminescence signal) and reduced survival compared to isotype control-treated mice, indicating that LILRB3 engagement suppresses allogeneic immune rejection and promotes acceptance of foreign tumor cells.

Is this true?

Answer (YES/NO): YES